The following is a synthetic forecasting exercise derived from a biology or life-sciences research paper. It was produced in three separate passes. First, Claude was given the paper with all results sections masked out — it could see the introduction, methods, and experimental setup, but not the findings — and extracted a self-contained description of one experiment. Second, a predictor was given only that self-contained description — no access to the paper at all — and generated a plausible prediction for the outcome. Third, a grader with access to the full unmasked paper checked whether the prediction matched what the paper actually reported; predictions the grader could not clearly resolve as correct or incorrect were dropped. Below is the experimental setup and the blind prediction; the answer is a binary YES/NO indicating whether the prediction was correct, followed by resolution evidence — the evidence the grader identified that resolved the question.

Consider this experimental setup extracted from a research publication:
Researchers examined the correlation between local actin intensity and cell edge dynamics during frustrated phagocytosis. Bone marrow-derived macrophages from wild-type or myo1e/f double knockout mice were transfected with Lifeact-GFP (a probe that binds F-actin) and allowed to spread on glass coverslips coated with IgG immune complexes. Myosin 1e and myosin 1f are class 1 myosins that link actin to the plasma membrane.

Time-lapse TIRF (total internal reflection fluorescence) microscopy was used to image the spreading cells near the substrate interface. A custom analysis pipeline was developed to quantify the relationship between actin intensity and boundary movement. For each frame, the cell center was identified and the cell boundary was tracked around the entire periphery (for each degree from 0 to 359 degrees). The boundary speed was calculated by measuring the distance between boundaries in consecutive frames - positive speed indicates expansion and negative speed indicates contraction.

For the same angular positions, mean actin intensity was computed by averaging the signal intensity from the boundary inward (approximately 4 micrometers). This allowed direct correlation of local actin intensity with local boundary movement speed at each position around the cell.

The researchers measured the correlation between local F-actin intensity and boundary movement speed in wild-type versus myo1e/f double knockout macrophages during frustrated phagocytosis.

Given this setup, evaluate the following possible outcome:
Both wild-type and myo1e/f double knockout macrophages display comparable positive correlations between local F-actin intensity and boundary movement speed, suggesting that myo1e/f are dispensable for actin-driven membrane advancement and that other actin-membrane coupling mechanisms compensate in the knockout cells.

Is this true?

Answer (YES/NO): NO